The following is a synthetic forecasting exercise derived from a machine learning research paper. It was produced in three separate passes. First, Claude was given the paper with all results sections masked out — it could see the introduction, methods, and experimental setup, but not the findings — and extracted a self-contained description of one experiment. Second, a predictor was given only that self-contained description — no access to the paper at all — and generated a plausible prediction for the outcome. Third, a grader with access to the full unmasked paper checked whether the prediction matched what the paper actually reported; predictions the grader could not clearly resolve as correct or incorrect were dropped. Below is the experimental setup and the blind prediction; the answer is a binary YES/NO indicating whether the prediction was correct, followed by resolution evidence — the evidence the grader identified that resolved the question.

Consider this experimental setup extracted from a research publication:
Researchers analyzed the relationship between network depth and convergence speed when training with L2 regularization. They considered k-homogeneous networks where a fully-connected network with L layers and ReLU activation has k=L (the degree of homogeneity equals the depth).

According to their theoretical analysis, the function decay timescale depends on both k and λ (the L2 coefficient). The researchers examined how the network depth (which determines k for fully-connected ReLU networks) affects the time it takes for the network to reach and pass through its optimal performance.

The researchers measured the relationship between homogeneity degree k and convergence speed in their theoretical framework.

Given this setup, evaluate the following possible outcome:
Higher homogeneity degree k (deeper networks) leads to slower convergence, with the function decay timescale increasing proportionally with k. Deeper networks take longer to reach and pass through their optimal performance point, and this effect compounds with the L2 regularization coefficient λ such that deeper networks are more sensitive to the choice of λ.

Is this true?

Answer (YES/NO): NO